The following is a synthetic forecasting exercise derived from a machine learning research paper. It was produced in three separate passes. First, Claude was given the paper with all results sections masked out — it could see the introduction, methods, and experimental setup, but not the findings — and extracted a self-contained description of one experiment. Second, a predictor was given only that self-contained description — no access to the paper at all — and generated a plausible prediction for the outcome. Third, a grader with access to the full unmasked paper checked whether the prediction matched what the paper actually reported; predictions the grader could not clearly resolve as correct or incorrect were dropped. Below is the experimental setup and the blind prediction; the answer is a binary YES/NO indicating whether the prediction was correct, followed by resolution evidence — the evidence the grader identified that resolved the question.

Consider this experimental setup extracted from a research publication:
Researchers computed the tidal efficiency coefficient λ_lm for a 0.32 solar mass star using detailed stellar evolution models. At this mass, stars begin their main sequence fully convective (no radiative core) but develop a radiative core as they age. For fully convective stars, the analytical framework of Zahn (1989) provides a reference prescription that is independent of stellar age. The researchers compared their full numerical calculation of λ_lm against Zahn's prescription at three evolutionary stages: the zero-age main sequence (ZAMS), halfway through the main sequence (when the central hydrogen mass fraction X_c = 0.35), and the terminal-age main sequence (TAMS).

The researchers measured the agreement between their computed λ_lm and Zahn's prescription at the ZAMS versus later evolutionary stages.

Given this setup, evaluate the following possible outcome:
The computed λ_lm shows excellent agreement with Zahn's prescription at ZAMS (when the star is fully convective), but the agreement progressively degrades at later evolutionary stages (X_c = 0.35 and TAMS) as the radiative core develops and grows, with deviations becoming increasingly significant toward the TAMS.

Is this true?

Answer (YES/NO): YES